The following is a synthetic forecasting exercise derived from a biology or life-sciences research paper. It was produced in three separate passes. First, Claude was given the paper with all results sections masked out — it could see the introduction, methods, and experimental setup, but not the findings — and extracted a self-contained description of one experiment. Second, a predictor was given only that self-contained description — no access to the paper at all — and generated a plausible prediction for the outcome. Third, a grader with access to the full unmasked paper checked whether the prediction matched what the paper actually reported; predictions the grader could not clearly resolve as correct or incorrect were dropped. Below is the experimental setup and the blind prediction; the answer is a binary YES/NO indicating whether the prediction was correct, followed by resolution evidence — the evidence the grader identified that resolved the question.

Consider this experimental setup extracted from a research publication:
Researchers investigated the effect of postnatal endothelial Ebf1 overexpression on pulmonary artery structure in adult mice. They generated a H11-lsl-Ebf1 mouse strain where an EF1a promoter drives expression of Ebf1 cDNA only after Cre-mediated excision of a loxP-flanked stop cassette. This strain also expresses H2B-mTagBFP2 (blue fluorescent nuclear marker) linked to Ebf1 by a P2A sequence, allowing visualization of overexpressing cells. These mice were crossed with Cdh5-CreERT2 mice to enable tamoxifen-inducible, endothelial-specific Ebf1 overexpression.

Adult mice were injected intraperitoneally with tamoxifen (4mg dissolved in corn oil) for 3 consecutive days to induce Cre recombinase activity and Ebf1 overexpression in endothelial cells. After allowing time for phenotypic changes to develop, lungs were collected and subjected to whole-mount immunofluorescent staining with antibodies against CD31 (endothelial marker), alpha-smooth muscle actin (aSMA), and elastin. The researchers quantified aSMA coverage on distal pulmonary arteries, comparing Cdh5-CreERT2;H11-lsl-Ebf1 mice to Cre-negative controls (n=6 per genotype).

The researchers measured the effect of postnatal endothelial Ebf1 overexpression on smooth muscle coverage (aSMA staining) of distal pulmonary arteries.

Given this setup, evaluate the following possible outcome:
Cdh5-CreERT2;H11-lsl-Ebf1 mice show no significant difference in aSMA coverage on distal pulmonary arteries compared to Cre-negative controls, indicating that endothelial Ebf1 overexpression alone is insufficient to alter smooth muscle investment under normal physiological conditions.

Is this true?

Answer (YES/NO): NO